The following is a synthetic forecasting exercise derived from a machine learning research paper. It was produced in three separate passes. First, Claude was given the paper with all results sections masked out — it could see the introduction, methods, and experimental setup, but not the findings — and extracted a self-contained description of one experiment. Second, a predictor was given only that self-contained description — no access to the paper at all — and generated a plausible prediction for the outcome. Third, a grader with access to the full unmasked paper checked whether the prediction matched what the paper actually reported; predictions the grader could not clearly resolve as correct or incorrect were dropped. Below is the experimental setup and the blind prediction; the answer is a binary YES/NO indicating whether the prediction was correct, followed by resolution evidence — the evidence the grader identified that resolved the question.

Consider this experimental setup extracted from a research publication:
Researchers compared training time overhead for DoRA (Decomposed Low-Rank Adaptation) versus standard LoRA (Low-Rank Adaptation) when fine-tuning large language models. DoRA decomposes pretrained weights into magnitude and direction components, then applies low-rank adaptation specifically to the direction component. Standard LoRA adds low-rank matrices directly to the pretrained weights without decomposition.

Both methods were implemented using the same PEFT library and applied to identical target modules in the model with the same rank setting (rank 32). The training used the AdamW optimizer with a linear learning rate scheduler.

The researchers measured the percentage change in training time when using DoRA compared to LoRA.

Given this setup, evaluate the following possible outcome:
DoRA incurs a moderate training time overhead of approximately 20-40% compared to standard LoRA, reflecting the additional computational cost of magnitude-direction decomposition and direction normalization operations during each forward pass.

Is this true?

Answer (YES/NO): YES